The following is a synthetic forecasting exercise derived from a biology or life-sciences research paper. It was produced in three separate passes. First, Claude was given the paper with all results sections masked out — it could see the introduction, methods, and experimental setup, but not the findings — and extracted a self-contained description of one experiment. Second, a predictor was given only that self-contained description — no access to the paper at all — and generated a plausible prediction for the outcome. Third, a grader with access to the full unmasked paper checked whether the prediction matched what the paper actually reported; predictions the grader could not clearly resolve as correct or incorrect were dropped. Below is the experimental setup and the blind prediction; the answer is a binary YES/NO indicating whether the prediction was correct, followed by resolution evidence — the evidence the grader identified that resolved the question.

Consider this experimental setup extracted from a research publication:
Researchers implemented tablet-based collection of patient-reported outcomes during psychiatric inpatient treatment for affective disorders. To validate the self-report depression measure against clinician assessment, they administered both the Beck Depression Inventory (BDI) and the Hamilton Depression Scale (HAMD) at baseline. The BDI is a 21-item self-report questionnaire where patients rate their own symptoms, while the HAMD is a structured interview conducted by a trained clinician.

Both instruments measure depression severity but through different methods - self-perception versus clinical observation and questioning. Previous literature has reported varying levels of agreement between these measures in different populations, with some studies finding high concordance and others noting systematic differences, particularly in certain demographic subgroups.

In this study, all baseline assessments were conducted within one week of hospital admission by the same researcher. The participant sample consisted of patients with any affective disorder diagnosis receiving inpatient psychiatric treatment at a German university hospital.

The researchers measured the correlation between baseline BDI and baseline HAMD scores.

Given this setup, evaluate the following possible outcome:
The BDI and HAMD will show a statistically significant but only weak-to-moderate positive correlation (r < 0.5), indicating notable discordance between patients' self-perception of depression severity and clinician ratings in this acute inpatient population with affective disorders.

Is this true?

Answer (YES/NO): NO